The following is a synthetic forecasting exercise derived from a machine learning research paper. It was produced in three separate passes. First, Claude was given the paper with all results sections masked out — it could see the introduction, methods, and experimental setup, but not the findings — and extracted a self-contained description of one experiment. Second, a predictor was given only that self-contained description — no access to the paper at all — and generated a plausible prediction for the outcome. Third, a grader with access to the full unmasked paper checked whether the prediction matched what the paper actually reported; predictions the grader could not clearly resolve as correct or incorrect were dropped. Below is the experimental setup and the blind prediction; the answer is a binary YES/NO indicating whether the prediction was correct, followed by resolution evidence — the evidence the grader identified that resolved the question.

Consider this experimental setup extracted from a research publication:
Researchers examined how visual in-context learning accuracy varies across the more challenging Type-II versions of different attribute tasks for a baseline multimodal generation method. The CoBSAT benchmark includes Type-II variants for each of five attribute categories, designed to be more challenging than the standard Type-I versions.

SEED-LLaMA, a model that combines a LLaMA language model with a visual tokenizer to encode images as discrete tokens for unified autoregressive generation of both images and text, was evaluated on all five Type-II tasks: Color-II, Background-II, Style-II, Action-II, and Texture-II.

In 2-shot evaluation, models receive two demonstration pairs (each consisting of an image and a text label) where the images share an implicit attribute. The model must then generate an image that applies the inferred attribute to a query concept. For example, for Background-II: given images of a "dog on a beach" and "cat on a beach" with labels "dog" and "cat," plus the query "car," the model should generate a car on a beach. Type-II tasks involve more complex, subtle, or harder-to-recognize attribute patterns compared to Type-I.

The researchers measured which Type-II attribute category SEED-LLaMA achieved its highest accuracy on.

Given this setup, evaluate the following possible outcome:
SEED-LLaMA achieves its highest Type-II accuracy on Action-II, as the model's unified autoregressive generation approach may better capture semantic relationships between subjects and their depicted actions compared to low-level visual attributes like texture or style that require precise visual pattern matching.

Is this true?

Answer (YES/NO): NO